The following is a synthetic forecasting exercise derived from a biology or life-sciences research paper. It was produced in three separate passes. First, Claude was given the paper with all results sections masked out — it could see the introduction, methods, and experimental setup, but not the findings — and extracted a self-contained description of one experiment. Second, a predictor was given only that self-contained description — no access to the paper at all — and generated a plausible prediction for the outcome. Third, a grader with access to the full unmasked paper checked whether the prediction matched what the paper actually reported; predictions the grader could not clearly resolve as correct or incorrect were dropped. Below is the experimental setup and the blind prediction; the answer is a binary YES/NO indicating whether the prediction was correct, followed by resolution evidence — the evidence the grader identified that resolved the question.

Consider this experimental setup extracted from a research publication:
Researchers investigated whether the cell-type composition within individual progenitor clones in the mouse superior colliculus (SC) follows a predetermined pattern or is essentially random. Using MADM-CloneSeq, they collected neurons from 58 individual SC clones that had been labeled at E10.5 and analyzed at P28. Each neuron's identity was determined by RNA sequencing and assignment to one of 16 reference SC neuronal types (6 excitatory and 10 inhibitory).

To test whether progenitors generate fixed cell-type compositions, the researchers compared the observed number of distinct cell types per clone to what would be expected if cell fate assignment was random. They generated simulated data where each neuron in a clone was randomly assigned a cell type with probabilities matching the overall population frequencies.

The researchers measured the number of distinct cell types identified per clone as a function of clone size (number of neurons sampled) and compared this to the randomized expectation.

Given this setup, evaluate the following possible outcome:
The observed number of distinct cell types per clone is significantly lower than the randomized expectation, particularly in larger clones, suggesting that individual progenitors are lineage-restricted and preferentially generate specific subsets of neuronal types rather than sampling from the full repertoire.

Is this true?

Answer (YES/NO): NO